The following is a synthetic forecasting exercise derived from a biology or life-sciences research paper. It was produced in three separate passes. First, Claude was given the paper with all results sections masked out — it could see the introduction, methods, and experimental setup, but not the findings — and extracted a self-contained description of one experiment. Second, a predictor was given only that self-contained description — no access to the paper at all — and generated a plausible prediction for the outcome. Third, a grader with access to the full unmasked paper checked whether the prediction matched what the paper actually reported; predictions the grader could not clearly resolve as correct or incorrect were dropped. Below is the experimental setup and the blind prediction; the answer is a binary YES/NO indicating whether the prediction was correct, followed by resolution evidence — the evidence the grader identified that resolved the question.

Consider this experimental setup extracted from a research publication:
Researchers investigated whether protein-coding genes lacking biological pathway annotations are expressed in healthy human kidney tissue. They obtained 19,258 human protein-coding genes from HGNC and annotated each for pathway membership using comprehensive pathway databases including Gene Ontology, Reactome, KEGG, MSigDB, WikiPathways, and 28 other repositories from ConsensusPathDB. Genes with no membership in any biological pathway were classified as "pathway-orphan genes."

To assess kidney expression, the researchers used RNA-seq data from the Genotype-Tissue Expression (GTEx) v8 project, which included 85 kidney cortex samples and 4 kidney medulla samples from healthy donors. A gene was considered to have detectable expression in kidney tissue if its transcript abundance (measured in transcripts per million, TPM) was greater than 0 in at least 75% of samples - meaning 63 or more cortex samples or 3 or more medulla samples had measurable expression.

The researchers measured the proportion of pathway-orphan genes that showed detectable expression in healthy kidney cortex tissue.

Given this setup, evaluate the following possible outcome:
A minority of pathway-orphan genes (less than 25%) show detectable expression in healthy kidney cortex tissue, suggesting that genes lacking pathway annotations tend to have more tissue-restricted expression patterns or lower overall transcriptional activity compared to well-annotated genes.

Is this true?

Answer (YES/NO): NO